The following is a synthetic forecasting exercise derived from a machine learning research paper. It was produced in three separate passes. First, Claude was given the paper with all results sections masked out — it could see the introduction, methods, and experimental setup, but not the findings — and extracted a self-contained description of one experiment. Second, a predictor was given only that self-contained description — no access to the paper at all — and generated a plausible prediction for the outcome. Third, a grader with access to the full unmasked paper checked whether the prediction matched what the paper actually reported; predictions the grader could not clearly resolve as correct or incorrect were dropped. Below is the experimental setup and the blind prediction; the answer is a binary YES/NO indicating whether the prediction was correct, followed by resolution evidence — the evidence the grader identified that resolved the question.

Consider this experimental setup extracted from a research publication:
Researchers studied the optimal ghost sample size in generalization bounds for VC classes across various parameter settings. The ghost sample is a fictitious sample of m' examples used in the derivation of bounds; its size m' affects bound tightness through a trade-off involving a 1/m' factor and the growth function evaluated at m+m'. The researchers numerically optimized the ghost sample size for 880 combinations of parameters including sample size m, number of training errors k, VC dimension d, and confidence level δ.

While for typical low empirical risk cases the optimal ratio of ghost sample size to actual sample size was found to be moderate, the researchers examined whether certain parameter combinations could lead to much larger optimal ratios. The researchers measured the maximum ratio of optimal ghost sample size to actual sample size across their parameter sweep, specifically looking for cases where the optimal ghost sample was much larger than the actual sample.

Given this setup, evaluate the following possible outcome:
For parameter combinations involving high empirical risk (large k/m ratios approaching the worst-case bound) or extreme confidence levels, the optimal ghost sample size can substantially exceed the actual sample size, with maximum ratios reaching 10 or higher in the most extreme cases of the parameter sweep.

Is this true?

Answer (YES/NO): YES